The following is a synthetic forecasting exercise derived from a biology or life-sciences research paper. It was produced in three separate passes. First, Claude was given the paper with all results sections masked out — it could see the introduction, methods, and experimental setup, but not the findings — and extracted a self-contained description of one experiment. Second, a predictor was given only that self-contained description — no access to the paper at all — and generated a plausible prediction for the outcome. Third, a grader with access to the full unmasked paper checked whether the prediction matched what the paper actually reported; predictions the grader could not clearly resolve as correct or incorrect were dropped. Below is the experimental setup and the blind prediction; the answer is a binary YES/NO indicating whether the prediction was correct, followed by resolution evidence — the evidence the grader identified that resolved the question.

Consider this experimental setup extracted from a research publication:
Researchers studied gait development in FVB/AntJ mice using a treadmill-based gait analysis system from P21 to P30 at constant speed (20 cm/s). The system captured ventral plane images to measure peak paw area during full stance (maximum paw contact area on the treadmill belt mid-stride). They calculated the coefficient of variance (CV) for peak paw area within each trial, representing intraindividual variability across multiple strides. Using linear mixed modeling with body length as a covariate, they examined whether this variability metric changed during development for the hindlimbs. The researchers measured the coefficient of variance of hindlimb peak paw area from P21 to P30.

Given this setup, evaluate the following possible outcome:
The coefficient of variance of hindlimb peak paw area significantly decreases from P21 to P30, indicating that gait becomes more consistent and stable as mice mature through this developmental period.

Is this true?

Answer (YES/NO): YES